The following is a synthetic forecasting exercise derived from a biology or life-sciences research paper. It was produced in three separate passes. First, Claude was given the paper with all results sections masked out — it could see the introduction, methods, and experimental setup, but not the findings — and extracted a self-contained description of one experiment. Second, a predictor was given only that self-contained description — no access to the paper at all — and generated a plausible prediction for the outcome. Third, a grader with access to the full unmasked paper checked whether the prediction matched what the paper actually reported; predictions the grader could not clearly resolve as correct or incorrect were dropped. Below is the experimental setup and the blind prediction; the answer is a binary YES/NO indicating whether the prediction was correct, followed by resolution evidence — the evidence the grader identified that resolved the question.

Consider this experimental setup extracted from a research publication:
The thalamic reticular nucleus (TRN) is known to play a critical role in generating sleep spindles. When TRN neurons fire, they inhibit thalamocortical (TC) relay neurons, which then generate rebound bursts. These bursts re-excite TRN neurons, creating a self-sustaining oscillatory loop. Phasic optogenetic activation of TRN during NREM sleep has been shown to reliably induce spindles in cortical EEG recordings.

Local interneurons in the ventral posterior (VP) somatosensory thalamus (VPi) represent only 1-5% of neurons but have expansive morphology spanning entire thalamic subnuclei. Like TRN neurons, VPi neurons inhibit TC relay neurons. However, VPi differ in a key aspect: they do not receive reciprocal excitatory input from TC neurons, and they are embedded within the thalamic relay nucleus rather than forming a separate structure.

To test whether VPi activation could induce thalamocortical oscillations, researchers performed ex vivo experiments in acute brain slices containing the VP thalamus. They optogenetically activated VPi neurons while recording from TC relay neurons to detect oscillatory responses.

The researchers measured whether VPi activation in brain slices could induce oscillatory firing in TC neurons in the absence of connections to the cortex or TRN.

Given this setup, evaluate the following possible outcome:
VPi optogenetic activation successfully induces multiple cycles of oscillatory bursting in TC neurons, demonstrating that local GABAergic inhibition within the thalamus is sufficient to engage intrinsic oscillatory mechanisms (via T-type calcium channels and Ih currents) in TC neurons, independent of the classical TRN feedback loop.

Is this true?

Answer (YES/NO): YES